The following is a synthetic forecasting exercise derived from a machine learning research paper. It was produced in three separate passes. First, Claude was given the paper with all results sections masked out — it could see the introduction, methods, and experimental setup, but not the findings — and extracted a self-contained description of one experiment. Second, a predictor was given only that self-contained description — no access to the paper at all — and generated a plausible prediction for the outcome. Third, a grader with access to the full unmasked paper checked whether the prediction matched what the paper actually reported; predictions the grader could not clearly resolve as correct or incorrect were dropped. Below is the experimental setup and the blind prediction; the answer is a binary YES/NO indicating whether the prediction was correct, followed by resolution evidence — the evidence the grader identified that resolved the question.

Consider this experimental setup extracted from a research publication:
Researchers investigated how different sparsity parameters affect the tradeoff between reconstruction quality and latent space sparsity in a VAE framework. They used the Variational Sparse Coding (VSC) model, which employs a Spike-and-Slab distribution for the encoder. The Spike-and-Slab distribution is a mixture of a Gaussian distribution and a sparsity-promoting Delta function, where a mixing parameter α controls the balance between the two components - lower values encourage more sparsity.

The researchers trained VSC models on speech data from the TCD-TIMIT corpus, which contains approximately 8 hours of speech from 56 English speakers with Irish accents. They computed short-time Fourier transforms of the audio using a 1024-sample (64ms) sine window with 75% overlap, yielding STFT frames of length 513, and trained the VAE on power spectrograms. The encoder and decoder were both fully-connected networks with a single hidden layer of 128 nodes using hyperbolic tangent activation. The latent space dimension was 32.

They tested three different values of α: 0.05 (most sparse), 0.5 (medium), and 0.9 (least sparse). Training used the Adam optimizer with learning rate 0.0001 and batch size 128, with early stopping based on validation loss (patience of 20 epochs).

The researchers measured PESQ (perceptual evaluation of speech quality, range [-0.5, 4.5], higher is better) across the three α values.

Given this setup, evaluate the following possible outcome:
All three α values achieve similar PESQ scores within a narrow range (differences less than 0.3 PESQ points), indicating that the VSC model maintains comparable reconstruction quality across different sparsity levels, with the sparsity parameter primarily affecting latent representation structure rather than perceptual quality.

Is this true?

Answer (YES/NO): NO